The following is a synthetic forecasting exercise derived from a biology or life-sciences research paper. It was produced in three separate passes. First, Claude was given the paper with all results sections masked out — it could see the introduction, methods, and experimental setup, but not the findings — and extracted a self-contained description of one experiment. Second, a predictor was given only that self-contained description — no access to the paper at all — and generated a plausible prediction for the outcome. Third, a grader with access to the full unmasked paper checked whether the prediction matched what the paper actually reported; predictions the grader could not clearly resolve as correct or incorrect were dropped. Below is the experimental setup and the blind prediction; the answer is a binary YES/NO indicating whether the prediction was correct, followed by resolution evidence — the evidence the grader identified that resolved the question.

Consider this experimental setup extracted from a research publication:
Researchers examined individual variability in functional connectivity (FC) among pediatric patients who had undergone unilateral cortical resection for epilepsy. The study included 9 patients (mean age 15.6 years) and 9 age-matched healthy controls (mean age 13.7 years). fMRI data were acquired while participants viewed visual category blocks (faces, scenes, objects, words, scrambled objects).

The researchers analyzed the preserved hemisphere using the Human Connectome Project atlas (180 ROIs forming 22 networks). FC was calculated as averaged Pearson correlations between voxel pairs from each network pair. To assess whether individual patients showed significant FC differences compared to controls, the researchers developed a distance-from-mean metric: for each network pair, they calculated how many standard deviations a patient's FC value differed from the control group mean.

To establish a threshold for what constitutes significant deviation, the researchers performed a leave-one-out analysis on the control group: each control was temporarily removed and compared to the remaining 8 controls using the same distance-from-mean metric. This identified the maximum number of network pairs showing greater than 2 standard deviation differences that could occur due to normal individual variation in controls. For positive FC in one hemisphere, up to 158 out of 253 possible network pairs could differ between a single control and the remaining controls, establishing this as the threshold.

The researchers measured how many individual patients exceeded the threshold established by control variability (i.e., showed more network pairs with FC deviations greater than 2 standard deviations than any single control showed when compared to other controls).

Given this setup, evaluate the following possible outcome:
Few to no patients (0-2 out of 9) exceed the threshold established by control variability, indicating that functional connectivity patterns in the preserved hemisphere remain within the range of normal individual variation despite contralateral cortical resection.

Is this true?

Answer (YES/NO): NO